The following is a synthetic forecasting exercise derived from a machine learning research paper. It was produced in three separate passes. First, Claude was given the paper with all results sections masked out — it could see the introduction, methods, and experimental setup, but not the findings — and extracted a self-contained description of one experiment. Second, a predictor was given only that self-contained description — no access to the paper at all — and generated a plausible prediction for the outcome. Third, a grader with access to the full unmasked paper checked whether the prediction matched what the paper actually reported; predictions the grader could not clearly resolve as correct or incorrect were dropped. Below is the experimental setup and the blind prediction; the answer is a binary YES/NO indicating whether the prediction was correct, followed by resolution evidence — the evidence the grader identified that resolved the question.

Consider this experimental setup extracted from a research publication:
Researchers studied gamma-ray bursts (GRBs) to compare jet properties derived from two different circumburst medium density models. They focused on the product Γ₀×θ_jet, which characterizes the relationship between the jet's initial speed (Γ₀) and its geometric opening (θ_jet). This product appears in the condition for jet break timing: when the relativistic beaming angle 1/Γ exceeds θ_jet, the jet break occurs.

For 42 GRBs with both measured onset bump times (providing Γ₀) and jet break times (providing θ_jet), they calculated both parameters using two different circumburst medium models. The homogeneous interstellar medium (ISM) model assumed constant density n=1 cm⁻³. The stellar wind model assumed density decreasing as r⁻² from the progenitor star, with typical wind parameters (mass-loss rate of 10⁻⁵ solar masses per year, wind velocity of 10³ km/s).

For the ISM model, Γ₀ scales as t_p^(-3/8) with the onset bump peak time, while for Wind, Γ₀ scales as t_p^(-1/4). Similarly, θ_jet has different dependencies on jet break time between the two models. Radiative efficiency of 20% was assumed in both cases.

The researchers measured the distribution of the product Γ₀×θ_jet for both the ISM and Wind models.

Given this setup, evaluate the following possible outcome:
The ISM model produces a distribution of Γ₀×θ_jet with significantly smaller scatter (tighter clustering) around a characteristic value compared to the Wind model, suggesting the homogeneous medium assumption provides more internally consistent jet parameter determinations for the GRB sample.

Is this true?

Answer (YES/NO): NO